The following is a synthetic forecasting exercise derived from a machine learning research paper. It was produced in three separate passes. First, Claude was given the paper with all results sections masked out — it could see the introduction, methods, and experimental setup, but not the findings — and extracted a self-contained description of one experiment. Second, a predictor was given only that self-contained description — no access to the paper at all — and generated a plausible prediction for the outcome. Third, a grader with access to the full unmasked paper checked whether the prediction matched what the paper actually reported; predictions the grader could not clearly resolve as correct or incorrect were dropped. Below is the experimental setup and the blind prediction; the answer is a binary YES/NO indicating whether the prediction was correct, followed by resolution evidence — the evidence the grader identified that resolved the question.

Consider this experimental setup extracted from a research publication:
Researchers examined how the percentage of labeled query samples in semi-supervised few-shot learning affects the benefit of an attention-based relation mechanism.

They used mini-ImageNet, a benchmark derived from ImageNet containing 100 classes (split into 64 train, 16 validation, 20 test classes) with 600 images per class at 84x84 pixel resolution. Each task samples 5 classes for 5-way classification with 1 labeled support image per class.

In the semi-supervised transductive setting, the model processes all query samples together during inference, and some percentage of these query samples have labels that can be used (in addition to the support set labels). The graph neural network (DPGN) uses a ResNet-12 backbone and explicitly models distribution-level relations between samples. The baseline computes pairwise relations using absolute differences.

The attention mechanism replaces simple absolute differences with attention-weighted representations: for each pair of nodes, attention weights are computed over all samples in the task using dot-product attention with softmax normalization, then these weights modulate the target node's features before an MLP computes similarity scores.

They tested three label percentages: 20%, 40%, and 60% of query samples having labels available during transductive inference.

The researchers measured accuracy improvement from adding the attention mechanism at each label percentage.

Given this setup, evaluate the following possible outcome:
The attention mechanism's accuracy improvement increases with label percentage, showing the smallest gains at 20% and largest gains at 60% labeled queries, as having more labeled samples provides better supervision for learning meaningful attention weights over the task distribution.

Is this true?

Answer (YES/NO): NO